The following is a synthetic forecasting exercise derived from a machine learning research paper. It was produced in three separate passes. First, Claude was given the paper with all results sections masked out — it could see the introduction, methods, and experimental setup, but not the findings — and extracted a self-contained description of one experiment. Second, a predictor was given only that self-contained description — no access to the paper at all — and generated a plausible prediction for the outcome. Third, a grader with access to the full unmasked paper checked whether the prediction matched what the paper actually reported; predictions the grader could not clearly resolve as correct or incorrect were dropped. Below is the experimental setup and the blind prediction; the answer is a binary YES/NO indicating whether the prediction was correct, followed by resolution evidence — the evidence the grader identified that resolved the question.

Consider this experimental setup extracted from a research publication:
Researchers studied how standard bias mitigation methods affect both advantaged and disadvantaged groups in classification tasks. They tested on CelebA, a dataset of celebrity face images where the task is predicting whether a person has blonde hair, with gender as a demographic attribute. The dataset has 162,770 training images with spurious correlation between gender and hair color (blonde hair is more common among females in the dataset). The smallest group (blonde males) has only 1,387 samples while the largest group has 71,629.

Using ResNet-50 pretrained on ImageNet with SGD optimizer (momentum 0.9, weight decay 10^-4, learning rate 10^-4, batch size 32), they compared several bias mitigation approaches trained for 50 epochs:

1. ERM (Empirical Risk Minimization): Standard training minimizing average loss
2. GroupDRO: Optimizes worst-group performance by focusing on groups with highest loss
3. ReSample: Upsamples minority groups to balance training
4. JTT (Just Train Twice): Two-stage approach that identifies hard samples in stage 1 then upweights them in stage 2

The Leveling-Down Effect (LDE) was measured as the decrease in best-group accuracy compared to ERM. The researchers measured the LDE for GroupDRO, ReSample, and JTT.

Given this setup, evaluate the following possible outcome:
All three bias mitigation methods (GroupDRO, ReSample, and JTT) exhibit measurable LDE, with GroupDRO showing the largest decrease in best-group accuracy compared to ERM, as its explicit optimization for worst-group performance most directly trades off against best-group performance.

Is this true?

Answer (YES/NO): NO